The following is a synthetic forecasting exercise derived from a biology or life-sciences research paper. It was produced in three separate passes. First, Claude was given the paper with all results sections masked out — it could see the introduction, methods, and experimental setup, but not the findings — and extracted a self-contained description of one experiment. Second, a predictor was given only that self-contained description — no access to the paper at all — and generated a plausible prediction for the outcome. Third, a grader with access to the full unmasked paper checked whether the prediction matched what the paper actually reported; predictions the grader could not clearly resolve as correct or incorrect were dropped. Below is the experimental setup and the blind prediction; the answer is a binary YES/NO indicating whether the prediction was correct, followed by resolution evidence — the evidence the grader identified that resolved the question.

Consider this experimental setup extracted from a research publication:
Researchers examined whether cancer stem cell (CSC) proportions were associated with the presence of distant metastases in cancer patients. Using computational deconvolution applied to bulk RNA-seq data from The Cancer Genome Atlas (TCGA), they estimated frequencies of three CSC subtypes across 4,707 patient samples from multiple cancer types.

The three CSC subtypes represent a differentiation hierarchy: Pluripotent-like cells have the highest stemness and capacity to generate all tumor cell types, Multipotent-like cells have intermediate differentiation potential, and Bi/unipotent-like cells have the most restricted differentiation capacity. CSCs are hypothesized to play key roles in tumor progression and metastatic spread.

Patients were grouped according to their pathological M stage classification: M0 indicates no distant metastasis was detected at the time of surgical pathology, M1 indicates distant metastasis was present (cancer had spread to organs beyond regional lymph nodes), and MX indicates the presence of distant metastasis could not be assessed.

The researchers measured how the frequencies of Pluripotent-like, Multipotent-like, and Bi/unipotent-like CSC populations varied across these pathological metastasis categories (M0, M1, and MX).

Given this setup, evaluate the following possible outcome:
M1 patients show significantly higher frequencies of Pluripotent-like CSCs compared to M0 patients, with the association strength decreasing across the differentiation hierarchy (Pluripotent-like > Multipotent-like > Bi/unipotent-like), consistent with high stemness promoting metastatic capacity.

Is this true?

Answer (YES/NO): NO